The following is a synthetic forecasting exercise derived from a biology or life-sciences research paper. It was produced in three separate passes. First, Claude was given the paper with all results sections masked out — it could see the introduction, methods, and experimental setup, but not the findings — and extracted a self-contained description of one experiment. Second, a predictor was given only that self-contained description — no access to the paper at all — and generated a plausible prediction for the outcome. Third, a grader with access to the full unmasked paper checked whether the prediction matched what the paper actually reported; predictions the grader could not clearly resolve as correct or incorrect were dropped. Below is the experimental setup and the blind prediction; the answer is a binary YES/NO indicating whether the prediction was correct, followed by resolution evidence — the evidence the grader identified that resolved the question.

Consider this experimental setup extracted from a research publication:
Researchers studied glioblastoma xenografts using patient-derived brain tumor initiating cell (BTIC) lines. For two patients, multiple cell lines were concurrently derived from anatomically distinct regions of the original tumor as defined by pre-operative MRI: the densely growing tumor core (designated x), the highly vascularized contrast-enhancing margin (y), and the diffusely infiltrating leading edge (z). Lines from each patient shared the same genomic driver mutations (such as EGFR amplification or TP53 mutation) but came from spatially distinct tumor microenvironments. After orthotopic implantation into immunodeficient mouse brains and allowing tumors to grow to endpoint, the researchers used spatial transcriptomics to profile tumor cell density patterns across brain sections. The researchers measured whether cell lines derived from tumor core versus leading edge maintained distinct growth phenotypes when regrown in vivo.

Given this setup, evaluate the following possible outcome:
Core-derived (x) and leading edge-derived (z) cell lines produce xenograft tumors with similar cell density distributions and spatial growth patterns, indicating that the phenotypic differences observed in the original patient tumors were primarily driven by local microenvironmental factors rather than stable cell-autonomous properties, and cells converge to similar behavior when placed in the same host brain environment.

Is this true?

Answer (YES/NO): NO